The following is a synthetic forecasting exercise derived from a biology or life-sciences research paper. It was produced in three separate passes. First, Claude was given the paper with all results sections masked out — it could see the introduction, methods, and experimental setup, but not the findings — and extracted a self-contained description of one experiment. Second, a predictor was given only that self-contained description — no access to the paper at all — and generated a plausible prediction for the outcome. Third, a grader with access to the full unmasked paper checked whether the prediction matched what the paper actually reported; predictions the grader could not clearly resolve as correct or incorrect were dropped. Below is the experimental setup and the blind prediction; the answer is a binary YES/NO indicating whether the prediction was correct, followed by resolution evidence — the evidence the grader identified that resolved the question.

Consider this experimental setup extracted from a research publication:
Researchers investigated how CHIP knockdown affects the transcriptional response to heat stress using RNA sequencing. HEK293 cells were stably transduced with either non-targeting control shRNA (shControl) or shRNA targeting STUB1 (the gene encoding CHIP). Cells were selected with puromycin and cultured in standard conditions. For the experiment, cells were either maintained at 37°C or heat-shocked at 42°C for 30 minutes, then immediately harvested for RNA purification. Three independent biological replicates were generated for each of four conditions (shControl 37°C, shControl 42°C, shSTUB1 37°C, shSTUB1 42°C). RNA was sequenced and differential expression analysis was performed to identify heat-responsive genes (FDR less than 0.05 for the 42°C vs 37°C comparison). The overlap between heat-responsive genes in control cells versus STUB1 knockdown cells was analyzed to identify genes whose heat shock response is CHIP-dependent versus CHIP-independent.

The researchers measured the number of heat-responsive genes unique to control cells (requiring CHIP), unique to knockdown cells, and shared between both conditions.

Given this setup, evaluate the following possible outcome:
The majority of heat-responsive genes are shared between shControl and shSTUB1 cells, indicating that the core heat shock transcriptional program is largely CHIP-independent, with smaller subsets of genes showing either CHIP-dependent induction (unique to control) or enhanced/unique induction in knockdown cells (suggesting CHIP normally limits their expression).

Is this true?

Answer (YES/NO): NO